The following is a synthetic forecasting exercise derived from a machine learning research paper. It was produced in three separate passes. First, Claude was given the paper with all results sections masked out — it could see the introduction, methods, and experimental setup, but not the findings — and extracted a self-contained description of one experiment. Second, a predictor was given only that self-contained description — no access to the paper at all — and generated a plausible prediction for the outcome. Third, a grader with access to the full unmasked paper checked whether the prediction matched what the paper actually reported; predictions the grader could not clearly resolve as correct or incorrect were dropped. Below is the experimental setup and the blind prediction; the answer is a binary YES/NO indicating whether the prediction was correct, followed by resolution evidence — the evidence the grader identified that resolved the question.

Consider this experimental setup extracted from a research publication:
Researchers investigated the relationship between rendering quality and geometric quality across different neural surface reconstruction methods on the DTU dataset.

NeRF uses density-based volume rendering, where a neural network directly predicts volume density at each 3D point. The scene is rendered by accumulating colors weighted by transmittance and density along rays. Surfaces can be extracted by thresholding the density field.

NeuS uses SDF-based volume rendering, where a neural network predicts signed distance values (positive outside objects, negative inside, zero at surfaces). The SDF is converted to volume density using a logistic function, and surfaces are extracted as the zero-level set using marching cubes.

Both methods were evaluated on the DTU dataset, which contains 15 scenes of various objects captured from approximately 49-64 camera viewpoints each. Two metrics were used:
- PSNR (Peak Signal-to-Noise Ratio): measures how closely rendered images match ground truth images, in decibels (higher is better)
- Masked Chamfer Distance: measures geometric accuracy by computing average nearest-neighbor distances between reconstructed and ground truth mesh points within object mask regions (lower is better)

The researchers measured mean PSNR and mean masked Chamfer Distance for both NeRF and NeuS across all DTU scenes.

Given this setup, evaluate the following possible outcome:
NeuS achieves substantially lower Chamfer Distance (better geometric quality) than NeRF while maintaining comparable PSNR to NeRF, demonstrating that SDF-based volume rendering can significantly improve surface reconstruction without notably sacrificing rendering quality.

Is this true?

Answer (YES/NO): NO